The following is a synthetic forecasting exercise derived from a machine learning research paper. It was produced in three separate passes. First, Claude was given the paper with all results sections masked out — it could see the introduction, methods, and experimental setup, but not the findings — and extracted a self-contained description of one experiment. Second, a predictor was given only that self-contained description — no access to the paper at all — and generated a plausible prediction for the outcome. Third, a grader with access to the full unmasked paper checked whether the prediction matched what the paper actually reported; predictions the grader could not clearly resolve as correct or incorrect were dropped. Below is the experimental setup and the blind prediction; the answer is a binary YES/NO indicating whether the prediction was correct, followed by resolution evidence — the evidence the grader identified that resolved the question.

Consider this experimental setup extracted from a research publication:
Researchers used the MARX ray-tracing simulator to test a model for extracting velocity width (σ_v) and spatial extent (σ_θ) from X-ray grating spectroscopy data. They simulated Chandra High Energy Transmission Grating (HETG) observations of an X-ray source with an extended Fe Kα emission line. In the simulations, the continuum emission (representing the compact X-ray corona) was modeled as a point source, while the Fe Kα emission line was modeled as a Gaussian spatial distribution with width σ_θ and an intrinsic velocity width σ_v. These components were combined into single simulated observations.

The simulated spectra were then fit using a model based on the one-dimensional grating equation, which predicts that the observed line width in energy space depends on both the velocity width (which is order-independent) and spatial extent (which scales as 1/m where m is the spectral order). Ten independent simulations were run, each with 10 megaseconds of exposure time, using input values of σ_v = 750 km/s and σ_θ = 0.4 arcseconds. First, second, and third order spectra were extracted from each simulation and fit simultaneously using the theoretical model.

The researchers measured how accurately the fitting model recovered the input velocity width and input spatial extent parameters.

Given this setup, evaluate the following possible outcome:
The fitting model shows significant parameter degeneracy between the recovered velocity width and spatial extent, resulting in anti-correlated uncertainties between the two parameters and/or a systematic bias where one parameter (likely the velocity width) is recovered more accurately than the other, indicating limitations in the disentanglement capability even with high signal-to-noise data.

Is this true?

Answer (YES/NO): NO